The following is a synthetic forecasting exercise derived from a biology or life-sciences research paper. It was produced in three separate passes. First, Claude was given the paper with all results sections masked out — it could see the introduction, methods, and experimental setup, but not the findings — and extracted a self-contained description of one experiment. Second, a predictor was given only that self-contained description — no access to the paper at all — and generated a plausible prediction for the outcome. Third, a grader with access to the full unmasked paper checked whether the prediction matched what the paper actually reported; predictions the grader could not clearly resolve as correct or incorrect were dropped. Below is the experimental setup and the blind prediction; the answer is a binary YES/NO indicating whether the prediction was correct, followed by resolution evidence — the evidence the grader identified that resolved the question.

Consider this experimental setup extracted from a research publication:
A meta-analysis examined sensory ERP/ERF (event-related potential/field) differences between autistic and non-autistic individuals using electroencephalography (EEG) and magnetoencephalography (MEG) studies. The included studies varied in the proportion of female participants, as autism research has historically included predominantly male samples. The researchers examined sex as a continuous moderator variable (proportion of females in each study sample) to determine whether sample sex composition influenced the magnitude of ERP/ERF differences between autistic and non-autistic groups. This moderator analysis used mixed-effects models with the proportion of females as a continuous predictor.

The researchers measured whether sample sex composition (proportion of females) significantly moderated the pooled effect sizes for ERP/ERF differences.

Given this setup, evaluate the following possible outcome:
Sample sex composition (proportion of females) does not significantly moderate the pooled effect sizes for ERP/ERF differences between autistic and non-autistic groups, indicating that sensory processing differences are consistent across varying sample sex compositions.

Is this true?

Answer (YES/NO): NO